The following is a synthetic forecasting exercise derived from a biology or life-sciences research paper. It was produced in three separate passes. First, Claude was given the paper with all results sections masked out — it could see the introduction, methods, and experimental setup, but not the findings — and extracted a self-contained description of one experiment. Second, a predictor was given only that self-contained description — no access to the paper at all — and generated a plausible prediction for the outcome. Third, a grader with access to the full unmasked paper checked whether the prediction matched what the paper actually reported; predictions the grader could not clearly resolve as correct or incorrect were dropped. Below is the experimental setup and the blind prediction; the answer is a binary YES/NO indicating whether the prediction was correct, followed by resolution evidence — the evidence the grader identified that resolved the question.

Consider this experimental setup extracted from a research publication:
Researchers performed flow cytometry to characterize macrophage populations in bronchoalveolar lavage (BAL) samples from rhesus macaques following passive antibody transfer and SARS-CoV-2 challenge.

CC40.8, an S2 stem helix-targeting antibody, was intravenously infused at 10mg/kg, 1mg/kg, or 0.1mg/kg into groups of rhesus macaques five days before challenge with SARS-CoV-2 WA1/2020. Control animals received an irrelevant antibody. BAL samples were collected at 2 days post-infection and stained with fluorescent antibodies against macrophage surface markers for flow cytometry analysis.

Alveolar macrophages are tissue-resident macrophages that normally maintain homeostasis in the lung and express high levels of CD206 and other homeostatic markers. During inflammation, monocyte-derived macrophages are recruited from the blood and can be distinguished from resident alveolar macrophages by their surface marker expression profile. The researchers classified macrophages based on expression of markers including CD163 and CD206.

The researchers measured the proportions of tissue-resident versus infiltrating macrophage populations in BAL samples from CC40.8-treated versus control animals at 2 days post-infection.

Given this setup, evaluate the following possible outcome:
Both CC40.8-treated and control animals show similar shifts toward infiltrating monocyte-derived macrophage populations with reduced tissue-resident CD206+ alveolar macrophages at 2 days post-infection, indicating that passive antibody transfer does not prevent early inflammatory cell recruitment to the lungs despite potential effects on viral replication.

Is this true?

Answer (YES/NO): NO